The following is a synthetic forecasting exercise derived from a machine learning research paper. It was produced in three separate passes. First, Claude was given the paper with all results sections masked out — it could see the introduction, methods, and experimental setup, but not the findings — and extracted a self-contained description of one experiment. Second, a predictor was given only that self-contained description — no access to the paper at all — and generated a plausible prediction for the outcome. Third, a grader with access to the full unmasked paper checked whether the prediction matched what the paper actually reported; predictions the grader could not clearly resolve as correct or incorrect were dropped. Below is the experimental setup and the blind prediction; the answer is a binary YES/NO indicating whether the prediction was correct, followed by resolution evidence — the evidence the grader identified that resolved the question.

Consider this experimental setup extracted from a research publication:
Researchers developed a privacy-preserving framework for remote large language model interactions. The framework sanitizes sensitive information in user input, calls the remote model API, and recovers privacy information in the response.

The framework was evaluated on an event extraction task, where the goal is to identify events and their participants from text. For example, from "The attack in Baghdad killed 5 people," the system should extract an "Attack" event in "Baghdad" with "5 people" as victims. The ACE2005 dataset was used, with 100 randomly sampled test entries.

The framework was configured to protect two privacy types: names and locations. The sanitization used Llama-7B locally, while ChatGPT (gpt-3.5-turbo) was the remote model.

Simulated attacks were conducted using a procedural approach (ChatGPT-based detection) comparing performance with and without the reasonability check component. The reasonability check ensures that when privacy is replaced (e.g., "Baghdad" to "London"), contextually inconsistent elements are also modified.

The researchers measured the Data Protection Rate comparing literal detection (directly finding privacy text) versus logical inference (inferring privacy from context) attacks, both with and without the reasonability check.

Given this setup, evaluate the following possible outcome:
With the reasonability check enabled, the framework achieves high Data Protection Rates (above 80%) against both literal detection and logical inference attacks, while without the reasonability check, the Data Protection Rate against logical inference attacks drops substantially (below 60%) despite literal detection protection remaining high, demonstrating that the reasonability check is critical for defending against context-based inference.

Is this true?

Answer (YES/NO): NO